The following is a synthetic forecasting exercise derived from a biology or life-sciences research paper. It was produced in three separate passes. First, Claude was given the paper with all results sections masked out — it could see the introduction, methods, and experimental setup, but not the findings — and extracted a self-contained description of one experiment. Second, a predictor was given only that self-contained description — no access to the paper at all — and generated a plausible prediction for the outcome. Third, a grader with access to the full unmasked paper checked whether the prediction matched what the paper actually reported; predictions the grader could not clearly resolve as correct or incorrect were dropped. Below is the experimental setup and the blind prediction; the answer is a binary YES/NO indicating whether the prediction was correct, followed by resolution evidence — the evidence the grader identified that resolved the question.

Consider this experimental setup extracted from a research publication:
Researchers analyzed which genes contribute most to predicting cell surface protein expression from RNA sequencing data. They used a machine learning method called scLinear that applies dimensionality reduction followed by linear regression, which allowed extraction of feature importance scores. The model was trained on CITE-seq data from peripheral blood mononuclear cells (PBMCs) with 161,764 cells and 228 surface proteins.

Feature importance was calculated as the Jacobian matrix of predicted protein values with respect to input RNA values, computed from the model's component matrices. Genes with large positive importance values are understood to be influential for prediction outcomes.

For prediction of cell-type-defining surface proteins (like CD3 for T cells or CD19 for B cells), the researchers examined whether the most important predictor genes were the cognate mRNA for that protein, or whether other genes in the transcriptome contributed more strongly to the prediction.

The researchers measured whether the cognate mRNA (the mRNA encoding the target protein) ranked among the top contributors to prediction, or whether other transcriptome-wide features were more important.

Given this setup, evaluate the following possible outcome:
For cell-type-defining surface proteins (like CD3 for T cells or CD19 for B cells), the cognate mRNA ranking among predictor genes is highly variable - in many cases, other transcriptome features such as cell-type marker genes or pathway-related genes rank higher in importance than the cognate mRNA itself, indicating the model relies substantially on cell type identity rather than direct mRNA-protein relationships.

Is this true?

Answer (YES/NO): YES